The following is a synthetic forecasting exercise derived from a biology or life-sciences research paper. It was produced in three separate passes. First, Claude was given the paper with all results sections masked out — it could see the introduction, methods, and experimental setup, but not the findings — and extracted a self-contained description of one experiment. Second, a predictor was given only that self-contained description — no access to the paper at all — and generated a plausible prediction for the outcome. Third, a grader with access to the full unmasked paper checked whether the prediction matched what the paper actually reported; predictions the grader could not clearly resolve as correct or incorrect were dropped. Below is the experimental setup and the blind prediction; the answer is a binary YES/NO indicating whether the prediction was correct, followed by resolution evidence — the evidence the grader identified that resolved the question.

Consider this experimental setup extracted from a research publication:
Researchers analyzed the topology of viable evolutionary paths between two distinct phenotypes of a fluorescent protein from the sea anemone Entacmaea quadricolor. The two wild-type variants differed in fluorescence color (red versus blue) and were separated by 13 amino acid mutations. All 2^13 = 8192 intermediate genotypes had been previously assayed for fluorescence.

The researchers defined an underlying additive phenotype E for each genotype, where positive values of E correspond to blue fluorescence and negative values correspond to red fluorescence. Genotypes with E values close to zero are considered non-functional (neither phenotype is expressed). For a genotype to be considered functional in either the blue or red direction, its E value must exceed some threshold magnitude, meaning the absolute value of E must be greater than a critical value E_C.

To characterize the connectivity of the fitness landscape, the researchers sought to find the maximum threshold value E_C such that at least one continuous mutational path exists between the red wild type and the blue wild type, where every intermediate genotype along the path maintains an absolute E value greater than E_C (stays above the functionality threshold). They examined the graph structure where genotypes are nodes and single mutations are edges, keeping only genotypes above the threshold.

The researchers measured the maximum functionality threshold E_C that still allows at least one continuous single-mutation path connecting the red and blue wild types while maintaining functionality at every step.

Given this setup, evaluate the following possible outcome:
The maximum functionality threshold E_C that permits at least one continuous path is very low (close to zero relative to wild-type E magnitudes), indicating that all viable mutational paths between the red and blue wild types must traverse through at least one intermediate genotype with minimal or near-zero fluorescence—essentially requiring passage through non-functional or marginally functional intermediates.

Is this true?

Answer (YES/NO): NO